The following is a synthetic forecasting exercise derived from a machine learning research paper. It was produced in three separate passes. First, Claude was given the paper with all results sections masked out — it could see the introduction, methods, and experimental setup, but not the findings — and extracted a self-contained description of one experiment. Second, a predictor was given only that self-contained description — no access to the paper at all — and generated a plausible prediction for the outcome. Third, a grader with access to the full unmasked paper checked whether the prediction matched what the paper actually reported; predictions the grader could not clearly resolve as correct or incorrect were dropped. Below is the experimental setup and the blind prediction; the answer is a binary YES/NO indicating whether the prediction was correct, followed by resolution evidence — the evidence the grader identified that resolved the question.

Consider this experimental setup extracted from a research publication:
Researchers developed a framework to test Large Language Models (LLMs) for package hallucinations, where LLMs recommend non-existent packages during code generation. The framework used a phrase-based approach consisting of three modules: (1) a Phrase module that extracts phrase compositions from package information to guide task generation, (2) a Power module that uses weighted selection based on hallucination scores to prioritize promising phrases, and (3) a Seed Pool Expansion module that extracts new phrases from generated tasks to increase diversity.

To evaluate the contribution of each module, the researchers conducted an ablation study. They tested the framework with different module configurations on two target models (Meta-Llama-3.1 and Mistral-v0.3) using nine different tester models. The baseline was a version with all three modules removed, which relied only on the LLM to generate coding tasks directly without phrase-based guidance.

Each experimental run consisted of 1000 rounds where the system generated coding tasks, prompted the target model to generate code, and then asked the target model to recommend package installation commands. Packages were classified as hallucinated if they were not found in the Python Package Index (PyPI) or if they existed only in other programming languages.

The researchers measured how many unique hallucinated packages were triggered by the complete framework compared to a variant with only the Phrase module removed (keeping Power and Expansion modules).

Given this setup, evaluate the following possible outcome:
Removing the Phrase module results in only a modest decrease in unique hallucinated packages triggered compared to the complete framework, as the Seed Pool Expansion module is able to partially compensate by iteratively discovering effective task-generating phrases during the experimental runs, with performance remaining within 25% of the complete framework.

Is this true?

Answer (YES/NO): NO